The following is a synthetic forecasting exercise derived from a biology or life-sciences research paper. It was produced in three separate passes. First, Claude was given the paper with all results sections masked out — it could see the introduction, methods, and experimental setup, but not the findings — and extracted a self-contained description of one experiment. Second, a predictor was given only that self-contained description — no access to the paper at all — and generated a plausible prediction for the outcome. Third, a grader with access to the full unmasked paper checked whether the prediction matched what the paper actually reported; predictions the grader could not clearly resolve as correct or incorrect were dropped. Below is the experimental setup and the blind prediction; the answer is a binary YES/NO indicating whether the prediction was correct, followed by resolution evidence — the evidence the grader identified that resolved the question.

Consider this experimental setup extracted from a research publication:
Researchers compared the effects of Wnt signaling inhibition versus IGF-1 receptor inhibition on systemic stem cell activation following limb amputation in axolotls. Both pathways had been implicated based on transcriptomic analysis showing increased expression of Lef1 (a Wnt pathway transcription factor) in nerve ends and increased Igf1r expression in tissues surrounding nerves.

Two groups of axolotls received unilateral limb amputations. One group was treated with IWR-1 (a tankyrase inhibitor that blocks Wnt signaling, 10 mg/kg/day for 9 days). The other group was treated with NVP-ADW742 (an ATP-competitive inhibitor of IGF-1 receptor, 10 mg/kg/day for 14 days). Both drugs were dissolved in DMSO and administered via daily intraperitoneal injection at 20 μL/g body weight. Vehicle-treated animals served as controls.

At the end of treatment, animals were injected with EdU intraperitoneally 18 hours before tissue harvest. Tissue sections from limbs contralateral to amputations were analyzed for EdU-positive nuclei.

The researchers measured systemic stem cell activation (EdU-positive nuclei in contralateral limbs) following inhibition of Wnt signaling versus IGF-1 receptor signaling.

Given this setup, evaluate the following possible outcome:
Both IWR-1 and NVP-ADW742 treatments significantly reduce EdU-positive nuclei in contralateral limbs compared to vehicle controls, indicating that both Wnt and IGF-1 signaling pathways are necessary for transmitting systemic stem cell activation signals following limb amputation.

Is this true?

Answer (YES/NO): NO